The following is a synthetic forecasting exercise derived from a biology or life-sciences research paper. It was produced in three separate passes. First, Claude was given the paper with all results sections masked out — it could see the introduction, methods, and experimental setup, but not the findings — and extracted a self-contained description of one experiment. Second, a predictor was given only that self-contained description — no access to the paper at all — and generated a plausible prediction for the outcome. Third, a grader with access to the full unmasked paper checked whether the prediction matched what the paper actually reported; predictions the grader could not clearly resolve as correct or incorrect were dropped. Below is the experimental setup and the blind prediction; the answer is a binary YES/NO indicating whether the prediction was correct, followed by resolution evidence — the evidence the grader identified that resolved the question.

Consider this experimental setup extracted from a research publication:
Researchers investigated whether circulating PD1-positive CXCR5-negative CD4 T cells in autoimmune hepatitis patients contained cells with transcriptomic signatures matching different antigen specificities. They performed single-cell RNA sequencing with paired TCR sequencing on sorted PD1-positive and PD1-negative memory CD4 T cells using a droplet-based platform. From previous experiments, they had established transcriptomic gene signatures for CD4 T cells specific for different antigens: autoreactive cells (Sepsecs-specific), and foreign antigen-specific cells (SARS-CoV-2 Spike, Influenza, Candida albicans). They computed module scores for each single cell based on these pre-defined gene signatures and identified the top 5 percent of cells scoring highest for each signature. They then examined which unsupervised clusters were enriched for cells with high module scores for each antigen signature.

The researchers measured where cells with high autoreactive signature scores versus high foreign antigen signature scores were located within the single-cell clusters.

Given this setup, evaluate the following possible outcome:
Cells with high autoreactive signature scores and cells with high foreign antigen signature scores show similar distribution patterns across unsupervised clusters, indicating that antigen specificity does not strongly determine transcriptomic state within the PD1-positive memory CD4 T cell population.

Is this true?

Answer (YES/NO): NO